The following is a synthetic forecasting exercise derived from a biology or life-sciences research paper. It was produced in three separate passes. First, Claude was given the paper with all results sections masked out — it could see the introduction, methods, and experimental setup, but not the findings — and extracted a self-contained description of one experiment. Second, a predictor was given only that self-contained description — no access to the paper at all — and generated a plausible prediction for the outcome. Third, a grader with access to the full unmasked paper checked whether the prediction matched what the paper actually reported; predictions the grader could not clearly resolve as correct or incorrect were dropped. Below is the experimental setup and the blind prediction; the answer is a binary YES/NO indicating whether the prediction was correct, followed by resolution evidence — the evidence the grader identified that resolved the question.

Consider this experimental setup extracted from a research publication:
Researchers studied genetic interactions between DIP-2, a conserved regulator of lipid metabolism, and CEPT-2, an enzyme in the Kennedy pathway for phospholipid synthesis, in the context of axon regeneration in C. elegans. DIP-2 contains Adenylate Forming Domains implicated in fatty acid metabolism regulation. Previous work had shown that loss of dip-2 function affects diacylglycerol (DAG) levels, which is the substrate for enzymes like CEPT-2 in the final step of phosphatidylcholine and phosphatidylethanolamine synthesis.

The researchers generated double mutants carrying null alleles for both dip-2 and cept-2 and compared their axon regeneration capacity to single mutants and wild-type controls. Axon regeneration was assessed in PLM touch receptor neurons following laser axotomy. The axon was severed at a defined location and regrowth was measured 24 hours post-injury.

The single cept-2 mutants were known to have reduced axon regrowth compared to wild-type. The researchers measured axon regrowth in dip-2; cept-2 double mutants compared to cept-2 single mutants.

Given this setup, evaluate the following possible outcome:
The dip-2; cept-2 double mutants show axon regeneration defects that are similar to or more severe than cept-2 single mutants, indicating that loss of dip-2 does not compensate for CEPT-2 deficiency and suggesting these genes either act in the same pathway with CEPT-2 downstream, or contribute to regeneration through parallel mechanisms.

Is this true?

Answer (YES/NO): NO